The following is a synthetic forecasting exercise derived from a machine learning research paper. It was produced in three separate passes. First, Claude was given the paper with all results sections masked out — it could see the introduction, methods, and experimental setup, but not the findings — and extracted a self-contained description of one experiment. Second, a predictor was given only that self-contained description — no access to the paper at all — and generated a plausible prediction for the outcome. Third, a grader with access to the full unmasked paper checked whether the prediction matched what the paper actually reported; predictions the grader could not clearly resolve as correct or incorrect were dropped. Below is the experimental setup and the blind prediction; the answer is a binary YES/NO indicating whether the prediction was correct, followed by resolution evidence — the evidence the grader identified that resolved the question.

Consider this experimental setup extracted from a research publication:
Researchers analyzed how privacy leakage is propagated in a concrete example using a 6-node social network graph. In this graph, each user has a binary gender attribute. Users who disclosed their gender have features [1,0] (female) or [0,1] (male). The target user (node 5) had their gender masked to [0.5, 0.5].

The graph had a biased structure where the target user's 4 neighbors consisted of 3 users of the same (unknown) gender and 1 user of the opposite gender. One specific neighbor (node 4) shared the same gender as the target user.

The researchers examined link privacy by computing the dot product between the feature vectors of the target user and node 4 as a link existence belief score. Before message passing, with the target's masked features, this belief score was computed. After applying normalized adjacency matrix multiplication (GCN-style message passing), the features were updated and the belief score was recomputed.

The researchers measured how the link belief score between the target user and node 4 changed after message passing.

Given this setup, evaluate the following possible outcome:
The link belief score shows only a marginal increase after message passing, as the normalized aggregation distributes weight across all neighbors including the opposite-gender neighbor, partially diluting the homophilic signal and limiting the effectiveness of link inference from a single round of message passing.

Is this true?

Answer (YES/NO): NO